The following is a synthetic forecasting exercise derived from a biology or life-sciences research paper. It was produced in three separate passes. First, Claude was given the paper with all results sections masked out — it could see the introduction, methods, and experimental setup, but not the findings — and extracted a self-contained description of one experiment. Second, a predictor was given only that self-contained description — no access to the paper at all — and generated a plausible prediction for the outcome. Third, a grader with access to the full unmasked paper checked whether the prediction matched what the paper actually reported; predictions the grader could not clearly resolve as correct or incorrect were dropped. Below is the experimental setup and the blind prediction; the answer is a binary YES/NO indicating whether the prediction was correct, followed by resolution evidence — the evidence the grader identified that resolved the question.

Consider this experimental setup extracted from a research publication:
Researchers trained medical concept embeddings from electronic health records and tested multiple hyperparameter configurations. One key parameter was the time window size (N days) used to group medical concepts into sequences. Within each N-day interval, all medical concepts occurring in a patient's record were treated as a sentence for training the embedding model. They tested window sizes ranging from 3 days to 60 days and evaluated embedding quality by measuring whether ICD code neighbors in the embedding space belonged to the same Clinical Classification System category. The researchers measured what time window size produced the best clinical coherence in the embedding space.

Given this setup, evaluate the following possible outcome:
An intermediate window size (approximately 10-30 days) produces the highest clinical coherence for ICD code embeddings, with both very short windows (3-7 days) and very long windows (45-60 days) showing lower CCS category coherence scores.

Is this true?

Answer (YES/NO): YES